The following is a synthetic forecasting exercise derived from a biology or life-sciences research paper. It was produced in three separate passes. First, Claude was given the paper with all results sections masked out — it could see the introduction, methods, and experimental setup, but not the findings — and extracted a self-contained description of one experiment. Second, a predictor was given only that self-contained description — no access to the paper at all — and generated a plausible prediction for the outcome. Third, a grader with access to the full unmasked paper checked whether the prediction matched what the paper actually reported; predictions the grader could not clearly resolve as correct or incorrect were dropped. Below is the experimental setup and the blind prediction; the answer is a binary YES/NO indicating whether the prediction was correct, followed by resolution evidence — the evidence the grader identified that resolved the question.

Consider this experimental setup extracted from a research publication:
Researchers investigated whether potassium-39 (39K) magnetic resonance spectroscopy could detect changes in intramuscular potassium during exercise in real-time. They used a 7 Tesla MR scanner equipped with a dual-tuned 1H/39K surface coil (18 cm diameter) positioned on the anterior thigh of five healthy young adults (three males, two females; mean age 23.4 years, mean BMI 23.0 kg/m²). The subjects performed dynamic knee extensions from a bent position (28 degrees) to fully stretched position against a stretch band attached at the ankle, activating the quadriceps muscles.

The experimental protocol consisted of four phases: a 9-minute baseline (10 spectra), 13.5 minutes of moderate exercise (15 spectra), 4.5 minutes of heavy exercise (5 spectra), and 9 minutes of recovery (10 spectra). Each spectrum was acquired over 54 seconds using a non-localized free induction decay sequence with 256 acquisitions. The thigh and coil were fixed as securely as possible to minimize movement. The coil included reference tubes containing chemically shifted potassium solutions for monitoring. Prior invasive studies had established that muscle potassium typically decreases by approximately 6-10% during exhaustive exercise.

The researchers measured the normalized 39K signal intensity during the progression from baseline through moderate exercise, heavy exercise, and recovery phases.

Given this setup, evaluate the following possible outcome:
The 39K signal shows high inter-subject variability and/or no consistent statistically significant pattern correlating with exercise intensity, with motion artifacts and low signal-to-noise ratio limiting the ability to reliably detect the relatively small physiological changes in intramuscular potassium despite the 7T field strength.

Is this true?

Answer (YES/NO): NO